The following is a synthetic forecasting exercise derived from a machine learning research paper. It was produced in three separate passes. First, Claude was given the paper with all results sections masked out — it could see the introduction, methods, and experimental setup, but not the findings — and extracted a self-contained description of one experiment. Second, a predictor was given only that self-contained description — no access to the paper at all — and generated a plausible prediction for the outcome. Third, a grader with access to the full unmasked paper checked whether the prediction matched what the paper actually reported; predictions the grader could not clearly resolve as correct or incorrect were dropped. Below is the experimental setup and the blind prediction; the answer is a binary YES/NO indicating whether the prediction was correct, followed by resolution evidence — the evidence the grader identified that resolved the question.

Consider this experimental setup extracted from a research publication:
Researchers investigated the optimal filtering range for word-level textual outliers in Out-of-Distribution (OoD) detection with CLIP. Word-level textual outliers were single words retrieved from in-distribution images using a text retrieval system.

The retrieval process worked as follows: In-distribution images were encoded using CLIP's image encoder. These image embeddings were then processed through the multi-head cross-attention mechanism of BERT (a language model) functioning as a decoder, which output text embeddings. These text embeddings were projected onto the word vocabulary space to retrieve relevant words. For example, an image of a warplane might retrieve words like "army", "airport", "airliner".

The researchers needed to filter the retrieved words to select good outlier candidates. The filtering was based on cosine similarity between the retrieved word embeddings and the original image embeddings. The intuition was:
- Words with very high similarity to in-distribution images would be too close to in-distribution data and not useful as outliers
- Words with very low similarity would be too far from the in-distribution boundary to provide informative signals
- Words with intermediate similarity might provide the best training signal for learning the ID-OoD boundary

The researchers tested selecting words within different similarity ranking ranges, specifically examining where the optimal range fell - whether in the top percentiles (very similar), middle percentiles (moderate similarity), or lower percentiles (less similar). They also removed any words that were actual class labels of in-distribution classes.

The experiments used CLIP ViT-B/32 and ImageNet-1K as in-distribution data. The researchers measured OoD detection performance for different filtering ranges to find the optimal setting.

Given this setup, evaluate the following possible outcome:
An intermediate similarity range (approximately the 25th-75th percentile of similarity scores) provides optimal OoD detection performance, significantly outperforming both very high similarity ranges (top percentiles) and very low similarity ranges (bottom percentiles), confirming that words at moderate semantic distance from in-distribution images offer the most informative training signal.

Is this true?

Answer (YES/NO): NO